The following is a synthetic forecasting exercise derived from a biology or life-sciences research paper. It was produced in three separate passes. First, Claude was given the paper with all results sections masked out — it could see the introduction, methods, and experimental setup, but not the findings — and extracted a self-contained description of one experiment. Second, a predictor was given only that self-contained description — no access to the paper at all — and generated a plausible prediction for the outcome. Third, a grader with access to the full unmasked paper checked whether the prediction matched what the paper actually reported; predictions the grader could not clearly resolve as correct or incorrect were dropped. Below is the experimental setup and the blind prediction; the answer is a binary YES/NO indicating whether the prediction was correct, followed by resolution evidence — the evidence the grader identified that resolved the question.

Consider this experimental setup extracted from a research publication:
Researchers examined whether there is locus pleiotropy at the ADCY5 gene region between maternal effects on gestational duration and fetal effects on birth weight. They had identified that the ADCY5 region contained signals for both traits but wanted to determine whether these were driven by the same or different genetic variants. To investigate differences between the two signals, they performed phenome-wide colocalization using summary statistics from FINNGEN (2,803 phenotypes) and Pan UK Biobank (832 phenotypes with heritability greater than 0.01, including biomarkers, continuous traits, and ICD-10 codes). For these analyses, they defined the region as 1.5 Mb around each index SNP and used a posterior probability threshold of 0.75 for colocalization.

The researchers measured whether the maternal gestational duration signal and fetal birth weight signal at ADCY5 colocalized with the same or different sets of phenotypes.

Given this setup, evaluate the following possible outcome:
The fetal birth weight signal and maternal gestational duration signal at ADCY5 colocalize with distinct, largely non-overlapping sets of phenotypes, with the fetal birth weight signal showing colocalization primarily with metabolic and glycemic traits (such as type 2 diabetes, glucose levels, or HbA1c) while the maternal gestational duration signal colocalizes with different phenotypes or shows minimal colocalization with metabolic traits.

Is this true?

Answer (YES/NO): YES